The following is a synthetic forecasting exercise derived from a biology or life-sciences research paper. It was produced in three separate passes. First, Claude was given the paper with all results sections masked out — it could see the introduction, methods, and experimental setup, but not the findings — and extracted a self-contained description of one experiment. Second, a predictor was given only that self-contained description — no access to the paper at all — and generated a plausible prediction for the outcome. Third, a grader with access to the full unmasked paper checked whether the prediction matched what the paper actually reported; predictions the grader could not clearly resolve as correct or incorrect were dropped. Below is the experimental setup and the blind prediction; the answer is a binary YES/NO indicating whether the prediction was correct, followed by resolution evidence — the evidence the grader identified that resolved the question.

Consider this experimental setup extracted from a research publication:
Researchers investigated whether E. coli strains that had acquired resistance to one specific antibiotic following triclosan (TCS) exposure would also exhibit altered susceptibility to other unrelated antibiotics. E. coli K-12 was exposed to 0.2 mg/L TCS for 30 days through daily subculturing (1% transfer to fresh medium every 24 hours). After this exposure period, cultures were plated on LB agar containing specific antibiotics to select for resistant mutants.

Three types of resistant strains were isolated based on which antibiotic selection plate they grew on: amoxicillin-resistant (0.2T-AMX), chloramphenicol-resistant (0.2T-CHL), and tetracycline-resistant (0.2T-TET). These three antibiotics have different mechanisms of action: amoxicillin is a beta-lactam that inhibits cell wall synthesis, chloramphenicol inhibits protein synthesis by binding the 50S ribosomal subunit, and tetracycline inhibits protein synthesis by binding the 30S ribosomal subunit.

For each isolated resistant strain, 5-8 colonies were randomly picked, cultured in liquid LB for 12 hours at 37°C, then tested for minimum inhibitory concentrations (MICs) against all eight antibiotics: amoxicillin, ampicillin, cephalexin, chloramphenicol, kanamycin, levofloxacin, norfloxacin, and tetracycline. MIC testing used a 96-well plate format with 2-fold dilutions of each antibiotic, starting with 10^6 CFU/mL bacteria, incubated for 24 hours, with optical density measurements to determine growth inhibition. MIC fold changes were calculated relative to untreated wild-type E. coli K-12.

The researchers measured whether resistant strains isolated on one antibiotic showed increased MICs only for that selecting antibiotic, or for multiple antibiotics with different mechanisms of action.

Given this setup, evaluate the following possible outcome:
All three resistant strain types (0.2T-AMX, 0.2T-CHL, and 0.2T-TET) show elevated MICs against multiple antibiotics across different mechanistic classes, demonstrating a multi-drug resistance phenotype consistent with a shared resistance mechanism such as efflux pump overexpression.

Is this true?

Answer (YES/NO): YES